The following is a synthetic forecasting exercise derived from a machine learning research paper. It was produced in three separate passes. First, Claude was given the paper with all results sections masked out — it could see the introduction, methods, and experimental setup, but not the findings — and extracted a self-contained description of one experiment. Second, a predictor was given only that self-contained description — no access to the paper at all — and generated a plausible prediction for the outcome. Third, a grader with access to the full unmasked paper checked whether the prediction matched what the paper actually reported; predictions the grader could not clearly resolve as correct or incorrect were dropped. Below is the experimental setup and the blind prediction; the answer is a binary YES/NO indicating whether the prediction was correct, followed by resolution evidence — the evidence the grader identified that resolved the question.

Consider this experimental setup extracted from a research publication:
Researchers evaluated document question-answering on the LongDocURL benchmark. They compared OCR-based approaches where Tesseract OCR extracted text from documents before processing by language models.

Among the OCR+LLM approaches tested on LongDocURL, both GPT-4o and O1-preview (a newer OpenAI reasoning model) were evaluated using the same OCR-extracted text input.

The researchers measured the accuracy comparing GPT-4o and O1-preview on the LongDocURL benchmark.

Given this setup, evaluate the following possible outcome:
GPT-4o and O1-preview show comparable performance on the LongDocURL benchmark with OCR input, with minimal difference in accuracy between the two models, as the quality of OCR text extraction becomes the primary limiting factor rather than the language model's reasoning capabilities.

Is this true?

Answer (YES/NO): NO